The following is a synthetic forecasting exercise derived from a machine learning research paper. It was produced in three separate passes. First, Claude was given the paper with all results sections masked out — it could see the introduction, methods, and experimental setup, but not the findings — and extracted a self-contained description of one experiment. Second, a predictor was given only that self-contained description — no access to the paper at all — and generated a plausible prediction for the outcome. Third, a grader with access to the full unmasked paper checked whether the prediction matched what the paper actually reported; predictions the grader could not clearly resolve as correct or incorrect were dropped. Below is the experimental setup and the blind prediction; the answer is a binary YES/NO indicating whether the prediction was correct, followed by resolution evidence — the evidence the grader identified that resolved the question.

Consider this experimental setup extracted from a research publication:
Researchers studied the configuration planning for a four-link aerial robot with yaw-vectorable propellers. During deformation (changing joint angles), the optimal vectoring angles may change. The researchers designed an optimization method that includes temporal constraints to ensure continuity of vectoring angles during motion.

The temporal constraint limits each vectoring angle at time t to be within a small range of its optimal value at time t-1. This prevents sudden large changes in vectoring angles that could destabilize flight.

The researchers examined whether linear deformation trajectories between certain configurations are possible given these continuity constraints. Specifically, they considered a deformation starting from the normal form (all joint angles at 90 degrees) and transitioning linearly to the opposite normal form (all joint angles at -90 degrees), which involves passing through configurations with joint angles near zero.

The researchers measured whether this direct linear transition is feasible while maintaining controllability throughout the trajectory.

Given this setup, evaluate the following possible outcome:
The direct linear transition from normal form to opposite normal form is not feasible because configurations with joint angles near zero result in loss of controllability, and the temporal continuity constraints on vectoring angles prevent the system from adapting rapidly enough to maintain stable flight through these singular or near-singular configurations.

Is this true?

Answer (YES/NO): NO